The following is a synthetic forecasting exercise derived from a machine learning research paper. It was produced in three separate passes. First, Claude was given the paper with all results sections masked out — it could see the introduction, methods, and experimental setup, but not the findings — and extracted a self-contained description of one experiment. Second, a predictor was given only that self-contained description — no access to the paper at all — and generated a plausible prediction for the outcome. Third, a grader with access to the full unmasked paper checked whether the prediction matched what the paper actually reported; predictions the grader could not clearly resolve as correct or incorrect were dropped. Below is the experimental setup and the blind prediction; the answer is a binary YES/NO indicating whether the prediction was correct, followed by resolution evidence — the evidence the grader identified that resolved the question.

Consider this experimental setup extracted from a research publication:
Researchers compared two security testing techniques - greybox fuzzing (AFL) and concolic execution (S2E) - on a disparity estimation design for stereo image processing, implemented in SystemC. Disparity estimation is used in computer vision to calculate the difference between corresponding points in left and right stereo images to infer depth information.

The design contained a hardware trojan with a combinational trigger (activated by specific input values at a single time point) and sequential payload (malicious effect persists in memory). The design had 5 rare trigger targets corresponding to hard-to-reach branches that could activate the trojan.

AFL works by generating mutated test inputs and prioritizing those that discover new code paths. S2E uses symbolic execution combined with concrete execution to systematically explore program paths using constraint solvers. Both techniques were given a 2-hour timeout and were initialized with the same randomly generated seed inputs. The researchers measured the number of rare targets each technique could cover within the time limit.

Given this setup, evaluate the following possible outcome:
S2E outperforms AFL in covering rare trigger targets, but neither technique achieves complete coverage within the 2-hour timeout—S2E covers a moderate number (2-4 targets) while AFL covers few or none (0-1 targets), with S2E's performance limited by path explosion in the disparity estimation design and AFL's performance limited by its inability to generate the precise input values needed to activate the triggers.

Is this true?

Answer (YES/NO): NO